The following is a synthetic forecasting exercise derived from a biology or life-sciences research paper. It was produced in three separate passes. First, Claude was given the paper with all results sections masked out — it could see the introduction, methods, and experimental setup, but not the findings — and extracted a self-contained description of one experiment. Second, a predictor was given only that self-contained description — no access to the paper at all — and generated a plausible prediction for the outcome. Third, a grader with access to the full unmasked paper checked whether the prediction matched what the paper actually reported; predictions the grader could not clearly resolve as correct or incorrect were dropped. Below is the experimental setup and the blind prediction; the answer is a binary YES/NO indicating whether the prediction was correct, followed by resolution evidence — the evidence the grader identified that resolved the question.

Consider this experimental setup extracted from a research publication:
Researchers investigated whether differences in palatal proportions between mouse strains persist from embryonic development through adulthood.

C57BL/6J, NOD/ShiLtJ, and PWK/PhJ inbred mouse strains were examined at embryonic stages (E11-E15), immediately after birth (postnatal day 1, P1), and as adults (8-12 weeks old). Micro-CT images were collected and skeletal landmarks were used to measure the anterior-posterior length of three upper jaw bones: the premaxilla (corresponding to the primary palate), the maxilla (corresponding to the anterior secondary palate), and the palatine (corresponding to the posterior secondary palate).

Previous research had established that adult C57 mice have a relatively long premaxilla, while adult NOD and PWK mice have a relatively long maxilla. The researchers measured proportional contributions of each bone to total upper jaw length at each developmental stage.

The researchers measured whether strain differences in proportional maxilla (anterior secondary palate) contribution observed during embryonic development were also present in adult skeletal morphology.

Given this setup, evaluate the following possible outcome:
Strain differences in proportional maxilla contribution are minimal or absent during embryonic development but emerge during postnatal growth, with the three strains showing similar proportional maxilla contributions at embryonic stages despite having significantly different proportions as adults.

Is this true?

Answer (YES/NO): NO